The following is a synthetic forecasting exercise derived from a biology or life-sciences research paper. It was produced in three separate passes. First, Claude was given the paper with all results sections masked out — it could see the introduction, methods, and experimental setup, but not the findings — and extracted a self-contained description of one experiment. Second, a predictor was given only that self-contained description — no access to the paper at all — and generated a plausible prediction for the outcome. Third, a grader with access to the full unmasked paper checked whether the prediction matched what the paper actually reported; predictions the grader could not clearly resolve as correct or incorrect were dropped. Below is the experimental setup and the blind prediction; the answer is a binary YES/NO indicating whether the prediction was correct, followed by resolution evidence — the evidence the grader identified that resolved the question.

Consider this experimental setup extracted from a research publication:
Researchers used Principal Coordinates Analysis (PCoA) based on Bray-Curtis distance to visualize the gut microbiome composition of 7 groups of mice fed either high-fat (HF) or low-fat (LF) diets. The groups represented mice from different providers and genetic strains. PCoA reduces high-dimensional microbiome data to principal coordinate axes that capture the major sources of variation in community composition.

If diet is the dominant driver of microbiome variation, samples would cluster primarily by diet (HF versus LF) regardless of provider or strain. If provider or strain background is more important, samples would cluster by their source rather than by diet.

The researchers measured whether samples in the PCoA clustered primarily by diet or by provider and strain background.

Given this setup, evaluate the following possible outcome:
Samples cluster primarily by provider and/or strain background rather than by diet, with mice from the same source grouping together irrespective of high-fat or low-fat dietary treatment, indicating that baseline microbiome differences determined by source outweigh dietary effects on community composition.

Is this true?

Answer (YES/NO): NO